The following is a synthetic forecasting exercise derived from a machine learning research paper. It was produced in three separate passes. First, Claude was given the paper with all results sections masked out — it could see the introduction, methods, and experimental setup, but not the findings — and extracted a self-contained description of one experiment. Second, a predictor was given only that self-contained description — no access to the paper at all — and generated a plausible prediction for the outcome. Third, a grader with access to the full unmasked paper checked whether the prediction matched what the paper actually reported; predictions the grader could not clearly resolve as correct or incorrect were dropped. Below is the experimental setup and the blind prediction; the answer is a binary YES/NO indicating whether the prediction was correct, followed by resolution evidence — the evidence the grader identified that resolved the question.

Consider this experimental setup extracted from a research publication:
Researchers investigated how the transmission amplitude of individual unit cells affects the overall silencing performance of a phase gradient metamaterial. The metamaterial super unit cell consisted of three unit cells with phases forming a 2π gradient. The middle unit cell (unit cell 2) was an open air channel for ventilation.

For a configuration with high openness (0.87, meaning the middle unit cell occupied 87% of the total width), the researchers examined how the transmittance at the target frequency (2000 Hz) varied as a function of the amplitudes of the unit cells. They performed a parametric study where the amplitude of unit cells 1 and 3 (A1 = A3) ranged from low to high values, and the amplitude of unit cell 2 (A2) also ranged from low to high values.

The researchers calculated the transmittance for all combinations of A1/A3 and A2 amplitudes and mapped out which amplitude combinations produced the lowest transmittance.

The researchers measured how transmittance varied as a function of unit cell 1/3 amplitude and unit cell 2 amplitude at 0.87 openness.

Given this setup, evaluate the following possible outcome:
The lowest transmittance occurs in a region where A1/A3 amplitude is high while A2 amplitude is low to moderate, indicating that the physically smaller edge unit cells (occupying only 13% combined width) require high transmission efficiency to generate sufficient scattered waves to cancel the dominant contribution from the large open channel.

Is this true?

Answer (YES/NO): YES